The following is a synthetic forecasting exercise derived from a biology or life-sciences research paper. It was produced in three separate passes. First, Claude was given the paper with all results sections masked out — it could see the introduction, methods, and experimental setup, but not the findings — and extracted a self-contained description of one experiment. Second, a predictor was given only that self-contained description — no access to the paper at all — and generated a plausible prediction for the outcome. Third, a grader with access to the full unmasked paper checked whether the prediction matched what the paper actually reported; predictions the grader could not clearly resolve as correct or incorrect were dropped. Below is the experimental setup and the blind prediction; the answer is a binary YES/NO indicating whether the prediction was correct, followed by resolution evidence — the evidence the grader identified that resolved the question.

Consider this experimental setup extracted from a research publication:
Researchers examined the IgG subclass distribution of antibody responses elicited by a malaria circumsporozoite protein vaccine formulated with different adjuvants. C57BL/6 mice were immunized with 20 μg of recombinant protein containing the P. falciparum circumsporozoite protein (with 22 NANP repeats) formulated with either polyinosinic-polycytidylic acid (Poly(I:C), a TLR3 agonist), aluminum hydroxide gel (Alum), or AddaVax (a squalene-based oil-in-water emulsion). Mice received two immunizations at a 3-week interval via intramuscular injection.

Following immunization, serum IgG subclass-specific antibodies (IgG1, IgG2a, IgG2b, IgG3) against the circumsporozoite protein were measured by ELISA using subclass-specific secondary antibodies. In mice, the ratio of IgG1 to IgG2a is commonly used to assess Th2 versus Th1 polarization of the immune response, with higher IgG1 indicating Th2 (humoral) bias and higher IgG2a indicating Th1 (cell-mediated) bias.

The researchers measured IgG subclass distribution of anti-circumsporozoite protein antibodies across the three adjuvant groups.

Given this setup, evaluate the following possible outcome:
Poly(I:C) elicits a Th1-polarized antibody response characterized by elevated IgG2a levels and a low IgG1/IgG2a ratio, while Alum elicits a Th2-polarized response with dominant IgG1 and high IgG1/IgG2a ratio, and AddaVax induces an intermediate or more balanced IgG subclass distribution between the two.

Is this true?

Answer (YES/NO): NO